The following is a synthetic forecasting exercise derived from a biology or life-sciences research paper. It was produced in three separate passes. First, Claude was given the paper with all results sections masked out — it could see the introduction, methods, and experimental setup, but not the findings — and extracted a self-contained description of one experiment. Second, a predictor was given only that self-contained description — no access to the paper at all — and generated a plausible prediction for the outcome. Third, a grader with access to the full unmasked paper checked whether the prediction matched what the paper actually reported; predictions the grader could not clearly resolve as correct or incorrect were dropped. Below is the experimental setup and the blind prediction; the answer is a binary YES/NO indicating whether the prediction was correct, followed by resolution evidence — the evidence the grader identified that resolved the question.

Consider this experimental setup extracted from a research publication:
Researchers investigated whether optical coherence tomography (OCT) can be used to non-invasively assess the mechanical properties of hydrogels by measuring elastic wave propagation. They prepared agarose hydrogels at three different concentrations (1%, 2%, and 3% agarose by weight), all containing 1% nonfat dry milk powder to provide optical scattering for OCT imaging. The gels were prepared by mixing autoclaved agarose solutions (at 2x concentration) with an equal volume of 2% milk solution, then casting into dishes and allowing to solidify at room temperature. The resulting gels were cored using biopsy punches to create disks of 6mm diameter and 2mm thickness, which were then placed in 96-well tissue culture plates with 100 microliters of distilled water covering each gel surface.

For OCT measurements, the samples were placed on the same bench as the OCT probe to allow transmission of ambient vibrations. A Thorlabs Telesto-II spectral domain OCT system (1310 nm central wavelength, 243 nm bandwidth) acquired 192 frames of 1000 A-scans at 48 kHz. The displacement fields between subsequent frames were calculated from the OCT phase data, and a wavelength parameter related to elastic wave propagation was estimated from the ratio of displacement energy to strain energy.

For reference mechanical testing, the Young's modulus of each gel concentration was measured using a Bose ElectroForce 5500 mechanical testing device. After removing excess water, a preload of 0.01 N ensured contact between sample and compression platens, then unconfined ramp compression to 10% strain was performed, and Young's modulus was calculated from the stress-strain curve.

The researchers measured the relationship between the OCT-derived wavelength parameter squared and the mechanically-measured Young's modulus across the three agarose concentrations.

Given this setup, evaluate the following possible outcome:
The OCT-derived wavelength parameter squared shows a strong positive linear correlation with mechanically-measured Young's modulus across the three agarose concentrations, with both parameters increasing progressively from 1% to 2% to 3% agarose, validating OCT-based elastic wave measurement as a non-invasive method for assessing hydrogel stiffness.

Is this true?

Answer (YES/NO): YES